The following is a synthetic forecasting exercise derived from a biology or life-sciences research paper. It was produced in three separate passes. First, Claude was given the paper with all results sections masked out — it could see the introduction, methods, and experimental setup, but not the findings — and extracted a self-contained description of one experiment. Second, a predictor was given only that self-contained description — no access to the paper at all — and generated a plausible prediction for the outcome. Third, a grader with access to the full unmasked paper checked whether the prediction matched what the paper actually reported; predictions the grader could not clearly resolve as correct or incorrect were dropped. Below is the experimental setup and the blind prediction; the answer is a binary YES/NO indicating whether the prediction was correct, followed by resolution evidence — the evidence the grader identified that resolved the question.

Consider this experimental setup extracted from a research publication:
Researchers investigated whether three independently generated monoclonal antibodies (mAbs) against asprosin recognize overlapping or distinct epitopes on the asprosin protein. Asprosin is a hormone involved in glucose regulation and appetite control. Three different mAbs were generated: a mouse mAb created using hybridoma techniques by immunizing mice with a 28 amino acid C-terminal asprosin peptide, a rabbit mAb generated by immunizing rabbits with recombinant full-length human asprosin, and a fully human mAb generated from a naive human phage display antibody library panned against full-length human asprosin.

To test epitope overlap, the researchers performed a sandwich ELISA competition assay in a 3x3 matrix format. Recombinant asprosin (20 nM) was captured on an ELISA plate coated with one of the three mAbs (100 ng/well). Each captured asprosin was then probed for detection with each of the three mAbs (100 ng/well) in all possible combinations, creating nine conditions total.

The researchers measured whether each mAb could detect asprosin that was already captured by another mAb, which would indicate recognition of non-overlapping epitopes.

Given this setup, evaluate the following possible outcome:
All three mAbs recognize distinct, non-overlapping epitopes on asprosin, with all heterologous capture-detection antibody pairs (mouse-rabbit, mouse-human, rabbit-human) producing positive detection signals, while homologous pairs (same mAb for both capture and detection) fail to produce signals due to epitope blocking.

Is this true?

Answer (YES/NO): NO